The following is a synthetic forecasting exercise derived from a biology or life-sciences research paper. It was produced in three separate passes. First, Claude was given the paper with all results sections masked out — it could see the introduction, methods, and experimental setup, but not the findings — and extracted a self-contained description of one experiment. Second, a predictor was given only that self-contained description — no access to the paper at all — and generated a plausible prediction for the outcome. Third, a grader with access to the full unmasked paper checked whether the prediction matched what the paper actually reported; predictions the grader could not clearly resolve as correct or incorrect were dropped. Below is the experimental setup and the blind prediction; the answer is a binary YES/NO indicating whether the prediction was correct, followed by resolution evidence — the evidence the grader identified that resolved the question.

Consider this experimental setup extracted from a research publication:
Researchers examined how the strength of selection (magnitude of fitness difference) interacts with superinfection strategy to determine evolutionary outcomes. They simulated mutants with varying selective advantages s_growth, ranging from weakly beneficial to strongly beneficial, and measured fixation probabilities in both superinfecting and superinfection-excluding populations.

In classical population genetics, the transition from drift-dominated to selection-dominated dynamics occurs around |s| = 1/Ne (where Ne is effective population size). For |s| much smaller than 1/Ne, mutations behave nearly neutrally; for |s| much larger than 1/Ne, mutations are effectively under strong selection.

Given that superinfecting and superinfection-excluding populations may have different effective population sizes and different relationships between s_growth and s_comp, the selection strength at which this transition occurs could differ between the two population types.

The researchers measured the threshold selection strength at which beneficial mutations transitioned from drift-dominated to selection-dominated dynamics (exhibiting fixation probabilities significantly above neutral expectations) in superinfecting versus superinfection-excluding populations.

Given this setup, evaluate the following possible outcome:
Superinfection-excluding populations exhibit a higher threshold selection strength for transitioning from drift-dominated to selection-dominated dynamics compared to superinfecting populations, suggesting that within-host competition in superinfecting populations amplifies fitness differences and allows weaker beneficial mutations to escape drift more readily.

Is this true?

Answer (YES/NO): YES